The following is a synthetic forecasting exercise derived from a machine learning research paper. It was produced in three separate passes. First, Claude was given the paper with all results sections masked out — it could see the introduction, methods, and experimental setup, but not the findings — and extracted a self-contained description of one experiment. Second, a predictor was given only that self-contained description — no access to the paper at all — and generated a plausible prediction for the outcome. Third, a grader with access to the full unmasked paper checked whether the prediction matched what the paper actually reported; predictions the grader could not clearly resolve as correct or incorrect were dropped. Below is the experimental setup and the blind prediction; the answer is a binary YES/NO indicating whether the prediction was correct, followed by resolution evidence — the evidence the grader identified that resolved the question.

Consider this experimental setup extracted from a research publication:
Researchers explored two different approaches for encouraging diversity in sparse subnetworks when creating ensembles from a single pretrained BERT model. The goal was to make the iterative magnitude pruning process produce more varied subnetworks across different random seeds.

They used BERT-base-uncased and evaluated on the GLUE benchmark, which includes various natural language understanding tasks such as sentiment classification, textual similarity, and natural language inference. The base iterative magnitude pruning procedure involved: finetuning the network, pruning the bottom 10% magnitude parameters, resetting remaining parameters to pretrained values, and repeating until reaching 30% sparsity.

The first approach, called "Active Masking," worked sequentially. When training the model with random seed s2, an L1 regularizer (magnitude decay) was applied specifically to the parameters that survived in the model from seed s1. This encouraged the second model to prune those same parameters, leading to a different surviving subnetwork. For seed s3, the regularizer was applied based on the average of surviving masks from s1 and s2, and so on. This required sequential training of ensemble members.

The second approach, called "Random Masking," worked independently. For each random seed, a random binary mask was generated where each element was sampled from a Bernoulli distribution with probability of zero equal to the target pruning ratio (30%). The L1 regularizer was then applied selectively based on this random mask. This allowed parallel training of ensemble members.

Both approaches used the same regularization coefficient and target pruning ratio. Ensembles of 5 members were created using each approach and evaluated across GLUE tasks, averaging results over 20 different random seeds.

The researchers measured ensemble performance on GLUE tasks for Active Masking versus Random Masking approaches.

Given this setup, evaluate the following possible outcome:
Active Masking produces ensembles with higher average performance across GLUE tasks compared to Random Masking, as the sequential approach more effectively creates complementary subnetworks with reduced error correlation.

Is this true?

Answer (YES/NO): NO